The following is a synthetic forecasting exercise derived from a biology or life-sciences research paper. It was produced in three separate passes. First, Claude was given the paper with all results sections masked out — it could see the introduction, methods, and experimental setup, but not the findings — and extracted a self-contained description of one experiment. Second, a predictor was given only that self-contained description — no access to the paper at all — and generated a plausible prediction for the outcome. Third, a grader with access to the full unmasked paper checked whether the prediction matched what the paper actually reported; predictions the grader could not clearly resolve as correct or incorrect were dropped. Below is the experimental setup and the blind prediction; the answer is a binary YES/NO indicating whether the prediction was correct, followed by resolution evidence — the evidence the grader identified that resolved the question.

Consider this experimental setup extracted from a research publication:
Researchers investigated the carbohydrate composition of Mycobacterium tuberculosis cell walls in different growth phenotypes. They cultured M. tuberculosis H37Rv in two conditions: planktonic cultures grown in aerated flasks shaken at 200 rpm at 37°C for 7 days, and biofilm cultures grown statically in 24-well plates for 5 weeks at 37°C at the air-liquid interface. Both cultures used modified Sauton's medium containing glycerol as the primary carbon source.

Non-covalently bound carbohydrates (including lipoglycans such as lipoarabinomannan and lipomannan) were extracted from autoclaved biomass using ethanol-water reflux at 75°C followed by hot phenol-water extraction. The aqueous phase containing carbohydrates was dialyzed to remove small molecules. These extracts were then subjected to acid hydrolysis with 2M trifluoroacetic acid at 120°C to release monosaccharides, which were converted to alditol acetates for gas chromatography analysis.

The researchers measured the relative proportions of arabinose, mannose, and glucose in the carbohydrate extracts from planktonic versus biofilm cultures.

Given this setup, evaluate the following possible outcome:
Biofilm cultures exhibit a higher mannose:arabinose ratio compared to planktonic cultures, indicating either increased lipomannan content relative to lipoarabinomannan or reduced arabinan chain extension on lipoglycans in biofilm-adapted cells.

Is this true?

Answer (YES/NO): NO